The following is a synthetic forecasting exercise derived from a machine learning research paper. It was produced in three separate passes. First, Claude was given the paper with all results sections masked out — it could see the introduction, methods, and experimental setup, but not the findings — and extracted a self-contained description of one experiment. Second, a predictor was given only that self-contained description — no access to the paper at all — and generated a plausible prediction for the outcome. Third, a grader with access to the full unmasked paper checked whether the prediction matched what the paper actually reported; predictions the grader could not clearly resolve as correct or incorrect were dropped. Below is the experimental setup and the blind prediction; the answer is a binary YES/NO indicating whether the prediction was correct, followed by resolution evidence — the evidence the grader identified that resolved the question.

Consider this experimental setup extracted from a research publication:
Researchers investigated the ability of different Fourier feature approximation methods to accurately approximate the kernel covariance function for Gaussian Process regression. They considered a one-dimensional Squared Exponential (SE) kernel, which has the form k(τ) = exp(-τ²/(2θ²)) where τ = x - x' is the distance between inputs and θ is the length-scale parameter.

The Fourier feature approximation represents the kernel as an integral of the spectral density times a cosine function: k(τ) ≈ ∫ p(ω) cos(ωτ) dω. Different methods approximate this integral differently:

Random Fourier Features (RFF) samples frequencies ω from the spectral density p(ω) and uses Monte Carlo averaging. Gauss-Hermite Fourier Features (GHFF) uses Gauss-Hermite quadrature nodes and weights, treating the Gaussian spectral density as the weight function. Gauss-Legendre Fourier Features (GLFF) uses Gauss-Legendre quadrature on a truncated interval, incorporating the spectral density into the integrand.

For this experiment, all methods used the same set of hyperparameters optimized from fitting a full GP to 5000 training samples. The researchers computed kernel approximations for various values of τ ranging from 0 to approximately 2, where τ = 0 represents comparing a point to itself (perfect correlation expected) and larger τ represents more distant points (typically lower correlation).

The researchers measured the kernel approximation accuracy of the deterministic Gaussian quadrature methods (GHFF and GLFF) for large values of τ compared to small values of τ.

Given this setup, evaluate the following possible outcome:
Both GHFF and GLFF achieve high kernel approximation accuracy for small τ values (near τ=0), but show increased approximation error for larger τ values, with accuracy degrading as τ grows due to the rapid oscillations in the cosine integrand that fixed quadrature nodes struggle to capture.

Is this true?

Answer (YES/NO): YES